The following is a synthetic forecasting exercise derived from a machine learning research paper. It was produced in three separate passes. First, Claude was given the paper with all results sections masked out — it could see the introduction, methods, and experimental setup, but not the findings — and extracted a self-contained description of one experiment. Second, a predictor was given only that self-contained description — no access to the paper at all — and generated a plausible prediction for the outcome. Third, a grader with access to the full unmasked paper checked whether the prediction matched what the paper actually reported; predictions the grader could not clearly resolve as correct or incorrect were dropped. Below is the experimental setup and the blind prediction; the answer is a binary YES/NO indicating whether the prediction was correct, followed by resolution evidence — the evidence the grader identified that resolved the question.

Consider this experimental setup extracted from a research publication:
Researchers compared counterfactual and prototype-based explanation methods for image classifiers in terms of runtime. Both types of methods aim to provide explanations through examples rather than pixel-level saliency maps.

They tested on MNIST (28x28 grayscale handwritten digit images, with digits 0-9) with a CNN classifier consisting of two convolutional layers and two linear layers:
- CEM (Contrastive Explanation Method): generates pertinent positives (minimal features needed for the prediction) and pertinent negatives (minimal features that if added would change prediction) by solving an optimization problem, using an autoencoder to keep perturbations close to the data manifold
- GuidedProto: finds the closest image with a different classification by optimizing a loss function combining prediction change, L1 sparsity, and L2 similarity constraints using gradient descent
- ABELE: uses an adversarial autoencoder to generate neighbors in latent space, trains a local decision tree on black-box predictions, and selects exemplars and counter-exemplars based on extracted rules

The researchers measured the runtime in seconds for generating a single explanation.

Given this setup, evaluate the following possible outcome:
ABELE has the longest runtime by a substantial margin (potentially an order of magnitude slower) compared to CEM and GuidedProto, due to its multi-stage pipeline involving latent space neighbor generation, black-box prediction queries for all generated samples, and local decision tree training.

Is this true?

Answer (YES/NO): YES